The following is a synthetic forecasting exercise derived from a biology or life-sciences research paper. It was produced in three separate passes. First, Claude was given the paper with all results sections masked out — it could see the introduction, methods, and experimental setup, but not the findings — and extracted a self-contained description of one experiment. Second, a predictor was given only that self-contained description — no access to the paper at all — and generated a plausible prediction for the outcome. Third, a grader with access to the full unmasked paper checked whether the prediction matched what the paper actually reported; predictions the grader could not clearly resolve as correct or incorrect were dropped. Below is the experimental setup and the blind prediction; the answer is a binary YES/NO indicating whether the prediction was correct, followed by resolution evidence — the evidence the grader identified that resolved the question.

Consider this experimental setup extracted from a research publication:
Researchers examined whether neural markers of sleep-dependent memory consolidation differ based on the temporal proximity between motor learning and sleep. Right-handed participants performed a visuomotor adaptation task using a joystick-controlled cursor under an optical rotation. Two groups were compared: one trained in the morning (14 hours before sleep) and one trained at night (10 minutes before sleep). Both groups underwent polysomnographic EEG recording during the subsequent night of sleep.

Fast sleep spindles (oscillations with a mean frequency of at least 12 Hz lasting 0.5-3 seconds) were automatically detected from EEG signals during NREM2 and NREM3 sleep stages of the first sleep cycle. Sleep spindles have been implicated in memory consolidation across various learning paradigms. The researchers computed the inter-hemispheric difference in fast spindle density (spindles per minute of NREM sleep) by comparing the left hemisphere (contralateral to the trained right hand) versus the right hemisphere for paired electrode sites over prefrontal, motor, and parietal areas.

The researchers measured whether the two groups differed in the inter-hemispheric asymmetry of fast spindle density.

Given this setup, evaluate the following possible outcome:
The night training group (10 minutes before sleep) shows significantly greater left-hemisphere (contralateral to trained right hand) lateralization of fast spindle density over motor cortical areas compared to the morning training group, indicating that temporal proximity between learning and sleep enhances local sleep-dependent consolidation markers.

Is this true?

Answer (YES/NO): YES